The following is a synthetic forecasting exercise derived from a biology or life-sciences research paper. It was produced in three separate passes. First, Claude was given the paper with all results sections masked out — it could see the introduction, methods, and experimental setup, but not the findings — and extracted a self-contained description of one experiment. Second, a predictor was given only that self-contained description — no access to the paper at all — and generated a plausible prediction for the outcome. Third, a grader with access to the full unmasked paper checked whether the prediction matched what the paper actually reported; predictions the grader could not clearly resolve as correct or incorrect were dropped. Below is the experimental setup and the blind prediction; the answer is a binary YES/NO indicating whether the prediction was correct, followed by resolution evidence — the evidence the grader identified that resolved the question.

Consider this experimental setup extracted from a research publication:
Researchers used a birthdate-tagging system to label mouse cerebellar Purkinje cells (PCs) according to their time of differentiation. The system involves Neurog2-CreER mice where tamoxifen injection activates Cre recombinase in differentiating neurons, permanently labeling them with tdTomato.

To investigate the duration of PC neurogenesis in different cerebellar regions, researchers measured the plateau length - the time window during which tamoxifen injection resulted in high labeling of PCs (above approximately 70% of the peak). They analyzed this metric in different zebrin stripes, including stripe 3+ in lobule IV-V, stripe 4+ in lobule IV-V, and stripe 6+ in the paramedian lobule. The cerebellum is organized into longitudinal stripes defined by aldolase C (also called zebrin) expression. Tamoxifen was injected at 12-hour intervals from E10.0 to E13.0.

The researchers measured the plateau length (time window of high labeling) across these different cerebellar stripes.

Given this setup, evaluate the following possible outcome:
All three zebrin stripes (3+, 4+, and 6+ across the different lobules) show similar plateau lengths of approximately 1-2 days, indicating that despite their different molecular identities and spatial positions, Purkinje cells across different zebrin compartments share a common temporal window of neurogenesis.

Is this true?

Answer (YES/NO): NO